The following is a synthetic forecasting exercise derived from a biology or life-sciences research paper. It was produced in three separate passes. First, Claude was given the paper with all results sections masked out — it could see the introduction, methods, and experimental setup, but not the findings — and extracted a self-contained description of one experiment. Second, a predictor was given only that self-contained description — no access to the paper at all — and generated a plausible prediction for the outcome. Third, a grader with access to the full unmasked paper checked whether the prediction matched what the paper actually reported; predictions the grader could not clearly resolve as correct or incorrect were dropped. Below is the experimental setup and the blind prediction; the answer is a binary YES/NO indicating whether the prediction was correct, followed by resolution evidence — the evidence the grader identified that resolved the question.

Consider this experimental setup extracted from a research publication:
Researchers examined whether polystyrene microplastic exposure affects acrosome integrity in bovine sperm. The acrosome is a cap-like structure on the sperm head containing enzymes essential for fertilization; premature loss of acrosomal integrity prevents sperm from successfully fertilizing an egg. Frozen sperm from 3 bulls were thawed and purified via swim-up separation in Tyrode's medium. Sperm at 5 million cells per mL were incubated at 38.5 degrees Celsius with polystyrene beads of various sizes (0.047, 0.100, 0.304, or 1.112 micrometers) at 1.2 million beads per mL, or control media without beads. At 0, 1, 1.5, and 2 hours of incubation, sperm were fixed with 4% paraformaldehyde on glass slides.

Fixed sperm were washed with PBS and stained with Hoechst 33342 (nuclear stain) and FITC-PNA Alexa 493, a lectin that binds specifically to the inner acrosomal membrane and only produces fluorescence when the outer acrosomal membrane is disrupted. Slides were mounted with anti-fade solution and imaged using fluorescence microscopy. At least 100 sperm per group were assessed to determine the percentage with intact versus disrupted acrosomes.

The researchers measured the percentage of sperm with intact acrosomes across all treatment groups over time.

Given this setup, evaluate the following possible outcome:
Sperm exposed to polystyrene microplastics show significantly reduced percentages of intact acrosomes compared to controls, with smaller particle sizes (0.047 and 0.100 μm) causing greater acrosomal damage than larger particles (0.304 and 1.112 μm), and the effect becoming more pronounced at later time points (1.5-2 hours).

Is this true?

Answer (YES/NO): NO